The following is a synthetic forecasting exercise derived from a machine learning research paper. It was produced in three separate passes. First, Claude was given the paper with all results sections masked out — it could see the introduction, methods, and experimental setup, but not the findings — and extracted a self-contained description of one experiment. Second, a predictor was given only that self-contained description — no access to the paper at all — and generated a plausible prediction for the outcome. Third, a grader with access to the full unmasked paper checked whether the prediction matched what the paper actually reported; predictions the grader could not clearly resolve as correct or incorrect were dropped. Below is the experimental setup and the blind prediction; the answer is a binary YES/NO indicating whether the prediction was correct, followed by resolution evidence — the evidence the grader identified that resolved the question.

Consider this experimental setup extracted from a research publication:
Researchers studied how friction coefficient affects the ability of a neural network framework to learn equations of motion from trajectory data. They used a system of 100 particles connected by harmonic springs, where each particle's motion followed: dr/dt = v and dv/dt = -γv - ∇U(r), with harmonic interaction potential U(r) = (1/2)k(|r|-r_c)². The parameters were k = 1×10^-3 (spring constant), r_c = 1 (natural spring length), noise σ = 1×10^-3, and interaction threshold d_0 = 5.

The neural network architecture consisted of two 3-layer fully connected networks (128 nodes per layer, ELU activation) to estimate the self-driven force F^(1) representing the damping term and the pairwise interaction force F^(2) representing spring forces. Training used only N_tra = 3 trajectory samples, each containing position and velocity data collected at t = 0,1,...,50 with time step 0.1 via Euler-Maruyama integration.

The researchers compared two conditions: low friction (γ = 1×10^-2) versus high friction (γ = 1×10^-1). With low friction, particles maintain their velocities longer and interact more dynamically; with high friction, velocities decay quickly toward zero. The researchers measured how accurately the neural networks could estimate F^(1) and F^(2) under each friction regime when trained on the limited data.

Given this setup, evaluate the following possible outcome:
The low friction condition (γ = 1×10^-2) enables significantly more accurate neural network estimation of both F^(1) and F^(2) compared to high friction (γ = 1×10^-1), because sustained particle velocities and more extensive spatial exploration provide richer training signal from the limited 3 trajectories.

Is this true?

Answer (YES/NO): NO